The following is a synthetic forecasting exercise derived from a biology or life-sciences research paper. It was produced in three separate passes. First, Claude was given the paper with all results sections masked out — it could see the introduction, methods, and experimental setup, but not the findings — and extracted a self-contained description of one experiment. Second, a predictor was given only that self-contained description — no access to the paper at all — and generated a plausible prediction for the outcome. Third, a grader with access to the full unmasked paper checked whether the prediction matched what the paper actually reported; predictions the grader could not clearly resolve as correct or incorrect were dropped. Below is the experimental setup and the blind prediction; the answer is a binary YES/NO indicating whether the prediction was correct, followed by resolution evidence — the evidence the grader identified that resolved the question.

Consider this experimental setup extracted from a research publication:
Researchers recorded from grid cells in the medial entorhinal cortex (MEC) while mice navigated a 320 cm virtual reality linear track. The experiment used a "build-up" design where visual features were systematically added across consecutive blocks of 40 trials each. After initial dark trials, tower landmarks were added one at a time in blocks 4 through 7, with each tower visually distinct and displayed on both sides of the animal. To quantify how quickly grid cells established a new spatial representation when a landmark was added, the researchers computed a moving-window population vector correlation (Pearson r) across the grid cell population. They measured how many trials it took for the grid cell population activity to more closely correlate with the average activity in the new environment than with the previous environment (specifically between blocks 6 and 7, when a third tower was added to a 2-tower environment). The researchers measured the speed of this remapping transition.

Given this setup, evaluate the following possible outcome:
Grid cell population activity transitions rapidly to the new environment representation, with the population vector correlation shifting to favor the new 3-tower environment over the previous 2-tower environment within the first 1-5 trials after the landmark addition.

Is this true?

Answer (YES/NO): YES